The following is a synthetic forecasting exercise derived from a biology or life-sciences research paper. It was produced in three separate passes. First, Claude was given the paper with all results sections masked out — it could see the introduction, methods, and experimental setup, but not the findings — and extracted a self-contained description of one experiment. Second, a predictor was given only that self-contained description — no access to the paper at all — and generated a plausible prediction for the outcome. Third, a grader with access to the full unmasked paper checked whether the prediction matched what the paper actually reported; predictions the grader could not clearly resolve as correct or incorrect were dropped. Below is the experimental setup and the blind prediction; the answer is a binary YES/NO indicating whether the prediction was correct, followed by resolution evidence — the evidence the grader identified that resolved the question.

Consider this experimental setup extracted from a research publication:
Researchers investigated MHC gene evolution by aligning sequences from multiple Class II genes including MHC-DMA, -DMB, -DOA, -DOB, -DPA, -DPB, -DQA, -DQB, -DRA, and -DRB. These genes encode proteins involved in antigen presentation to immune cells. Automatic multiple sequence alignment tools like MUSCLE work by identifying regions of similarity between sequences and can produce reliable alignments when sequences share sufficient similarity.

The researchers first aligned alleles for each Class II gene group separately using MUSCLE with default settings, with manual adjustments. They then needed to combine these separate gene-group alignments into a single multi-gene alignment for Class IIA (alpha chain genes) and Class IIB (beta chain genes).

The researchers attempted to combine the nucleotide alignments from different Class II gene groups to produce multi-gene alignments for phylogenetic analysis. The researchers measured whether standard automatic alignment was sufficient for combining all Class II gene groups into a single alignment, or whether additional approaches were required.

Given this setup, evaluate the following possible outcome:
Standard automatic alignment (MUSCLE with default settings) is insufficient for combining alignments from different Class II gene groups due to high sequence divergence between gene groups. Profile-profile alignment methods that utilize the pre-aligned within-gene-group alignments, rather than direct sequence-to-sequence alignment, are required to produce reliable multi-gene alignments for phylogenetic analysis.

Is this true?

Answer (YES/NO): NO